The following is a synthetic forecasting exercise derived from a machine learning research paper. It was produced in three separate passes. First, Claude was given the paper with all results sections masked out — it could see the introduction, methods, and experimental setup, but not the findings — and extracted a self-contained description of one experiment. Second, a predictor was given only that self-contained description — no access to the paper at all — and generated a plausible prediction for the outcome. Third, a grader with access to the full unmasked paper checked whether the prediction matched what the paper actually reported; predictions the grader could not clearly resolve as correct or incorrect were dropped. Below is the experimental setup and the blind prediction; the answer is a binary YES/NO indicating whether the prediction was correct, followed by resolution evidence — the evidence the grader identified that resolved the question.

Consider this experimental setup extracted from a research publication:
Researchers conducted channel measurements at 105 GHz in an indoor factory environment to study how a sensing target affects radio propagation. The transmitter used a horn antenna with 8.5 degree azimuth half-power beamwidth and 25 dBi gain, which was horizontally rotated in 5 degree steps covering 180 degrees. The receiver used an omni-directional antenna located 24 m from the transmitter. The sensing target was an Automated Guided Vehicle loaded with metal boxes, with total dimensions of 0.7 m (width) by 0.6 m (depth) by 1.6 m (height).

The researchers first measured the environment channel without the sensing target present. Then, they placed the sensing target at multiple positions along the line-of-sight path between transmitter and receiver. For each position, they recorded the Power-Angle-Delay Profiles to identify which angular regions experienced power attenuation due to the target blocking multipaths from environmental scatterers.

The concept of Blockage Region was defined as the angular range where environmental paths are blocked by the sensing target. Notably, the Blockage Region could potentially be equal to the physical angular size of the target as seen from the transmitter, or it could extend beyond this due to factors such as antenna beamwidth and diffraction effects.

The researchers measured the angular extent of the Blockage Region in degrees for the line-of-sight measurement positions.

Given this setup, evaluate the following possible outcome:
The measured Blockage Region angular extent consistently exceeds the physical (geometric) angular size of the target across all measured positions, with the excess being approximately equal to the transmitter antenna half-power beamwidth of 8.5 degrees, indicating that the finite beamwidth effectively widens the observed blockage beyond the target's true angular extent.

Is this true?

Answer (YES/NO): NO